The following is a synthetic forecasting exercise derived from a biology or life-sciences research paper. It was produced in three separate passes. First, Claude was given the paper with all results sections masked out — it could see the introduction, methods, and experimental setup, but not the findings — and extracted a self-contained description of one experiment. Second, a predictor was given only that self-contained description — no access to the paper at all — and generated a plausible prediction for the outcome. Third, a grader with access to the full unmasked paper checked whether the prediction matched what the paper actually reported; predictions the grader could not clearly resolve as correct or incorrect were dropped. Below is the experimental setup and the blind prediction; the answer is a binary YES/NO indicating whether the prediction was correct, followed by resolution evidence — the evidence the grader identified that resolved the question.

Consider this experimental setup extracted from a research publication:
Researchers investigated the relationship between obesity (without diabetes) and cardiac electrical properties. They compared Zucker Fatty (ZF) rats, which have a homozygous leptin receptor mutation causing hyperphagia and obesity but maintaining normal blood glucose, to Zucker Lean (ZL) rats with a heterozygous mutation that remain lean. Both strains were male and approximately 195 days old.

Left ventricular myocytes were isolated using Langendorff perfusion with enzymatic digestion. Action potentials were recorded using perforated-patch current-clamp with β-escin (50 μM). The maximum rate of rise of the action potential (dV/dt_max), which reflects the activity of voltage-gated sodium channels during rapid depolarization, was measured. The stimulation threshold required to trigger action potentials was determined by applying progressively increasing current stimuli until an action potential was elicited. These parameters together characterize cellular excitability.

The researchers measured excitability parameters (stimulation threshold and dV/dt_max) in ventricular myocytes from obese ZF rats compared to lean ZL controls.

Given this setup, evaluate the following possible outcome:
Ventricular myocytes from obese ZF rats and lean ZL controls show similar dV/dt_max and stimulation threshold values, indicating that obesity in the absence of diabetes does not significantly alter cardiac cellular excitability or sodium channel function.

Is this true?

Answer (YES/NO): NO